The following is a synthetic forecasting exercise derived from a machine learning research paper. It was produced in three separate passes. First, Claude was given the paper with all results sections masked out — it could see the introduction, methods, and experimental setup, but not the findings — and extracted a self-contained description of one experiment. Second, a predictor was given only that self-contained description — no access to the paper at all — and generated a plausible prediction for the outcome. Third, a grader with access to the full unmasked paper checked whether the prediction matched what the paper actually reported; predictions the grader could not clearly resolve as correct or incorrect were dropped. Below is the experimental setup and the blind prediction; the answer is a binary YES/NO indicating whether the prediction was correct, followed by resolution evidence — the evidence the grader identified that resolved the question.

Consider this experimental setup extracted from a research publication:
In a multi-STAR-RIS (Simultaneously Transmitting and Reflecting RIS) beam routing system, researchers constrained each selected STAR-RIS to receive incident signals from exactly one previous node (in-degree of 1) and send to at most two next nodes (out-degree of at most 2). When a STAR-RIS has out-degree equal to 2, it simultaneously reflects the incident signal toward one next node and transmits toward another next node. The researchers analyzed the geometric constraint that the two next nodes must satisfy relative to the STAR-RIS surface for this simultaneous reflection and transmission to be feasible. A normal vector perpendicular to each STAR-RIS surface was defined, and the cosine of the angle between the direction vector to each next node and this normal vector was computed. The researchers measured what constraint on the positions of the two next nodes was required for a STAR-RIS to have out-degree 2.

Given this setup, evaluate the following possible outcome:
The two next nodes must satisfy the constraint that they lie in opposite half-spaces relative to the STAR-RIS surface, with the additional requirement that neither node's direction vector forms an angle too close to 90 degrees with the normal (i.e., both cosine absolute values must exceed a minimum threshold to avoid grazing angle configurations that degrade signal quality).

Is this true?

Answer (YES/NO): NO